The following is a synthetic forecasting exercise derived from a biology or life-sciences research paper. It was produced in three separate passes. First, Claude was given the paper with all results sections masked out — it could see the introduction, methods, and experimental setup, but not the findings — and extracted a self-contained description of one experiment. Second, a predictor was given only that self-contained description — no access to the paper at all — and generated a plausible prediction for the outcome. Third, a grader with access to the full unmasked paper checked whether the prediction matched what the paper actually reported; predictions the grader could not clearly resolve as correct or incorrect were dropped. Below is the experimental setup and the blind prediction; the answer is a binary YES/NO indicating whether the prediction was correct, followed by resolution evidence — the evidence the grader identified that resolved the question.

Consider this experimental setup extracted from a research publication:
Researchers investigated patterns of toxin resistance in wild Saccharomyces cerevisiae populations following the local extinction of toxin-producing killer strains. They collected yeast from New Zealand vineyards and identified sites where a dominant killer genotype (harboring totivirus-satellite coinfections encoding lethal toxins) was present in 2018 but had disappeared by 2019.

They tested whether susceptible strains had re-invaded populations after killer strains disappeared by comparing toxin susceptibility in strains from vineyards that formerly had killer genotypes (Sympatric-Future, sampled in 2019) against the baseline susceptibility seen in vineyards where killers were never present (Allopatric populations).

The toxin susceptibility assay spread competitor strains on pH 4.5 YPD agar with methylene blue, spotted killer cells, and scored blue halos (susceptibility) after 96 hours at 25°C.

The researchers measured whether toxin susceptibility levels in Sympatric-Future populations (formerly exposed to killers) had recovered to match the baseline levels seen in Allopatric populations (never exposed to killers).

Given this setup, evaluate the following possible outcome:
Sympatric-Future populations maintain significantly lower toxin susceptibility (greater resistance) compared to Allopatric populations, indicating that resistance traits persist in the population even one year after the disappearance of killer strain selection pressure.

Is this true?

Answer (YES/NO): YES